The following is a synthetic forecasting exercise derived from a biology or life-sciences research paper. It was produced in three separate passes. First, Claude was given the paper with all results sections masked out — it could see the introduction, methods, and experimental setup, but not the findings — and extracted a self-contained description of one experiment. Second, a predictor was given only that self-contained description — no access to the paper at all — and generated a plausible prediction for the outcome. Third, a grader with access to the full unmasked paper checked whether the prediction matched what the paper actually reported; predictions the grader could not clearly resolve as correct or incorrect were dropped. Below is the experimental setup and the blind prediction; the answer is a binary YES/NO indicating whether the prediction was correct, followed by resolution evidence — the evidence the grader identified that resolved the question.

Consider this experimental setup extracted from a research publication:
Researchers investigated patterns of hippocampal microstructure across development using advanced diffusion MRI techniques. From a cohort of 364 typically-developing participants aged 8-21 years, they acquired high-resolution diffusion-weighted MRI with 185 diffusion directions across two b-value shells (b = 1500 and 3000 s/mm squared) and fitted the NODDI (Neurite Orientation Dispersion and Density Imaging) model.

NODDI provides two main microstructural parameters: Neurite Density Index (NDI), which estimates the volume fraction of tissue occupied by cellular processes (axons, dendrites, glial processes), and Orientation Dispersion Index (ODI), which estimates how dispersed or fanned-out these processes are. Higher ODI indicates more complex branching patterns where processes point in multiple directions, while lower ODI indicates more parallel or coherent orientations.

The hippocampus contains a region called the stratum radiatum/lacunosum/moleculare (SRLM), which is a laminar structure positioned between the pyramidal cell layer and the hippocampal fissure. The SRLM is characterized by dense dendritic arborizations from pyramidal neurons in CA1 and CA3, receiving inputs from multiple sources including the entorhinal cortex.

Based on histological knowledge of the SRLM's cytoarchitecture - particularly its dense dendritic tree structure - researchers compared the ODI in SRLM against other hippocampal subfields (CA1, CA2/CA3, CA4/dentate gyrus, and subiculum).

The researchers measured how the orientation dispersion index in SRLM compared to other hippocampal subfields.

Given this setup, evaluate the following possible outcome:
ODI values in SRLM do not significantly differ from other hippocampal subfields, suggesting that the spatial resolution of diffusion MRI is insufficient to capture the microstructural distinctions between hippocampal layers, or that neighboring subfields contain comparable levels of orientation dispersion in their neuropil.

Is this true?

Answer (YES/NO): YES